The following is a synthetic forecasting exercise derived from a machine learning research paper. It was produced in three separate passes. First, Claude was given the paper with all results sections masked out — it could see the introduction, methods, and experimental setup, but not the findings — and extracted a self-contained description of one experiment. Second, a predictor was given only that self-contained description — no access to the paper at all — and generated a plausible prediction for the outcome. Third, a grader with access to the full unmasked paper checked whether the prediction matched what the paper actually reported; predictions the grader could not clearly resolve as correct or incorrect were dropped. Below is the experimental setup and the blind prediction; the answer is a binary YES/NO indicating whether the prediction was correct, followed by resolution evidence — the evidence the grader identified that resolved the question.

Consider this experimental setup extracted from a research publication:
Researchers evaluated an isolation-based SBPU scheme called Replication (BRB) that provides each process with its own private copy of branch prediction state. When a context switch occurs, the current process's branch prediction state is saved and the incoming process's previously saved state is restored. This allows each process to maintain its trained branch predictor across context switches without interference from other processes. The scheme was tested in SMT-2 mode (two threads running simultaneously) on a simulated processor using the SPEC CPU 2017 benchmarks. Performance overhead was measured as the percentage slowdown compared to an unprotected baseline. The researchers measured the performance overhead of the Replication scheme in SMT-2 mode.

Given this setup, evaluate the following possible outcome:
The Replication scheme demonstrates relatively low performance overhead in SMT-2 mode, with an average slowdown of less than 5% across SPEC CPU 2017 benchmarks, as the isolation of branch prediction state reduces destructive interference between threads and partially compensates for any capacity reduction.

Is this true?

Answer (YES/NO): NO